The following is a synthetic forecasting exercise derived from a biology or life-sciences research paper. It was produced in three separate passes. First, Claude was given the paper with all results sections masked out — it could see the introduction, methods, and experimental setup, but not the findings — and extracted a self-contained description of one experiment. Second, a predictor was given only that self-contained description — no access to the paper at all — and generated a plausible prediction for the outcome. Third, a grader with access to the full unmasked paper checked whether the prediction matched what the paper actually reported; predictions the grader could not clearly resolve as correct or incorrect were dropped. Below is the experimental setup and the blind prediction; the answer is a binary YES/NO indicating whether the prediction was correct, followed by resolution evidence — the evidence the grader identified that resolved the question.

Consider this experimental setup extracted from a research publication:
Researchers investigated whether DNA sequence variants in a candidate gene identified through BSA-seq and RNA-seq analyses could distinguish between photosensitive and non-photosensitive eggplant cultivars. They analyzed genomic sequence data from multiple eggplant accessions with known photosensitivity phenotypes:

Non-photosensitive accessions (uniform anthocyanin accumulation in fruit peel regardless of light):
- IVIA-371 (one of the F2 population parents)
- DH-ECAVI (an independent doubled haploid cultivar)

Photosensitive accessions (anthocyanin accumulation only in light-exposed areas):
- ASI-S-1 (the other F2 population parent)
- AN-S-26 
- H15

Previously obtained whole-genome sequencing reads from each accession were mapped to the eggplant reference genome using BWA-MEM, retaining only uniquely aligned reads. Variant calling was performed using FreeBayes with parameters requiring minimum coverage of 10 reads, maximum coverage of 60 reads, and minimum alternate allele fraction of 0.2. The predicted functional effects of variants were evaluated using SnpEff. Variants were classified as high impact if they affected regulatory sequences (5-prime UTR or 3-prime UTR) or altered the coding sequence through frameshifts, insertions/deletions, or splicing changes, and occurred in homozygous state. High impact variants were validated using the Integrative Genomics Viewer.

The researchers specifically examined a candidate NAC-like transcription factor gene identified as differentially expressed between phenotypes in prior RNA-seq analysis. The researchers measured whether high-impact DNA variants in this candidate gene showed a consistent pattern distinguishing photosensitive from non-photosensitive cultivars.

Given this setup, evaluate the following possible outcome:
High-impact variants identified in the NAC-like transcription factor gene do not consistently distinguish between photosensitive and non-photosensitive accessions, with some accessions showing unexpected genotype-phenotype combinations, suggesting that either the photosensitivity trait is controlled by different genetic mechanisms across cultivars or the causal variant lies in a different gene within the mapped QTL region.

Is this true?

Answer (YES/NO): NO